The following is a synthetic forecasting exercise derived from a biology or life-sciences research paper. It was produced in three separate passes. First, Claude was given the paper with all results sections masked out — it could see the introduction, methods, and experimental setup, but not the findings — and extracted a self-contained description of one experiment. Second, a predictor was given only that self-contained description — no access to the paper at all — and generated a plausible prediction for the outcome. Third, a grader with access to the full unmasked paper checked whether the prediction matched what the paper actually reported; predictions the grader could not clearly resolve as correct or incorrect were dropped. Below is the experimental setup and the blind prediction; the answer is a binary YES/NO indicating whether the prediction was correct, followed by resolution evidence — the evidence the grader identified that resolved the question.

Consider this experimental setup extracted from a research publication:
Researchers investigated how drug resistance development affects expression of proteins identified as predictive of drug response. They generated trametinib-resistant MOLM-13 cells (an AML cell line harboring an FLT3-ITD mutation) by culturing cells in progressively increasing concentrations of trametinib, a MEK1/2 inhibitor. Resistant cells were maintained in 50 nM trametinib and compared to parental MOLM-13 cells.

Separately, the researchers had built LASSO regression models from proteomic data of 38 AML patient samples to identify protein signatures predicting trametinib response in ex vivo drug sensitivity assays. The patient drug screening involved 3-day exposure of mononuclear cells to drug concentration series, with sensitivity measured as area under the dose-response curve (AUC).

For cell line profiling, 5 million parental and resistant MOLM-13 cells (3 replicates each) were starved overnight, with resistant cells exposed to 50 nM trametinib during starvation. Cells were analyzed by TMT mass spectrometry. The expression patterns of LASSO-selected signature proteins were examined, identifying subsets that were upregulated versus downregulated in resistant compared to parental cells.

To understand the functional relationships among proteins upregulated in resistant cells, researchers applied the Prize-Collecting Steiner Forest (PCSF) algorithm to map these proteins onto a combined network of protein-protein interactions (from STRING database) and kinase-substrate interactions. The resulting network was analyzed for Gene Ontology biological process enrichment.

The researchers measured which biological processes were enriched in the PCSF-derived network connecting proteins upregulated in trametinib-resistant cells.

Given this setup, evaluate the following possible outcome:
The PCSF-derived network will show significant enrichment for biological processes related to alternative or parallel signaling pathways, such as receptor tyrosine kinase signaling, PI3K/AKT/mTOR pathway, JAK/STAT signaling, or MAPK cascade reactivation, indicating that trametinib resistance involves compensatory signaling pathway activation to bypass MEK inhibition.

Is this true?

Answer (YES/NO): NO